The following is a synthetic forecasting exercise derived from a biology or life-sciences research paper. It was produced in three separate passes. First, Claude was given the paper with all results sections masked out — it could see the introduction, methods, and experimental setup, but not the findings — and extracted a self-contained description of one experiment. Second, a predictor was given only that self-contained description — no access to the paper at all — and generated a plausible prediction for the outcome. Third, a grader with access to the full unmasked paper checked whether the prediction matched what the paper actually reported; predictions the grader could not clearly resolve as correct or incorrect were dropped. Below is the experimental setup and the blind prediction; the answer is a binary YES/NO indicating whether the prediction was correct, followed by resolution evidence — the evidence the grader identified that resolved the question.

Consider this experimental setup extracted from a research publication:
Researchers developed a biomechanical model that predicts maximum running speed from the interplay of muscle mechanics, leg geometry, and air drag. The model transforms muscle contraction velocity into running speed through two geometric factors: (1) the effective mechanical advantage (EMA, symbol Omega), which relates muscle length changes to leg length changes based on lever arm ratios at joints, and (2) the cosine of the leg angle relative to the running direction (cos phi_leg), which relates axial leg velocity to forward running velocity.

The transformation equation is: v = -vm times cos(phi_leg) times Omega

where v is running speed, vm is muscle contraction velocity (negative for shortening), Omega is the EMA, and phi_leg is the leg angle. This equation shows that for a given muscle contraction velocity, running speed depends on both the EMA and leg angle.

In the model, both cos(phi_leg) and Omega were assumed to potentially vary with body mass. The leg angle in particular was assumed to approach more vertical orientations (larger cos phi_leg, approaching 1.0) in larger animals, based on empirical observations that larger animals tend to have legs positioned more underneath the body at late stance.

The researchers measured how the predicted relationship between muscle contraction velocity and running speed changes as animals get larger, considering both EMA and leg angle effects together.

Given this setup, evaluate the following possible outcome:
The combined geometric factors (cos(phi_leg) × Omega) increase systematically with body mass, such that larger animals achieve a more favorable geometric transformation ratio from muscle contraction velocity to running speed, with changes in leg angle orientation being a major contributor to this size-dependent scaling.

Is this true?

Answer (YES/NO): NO